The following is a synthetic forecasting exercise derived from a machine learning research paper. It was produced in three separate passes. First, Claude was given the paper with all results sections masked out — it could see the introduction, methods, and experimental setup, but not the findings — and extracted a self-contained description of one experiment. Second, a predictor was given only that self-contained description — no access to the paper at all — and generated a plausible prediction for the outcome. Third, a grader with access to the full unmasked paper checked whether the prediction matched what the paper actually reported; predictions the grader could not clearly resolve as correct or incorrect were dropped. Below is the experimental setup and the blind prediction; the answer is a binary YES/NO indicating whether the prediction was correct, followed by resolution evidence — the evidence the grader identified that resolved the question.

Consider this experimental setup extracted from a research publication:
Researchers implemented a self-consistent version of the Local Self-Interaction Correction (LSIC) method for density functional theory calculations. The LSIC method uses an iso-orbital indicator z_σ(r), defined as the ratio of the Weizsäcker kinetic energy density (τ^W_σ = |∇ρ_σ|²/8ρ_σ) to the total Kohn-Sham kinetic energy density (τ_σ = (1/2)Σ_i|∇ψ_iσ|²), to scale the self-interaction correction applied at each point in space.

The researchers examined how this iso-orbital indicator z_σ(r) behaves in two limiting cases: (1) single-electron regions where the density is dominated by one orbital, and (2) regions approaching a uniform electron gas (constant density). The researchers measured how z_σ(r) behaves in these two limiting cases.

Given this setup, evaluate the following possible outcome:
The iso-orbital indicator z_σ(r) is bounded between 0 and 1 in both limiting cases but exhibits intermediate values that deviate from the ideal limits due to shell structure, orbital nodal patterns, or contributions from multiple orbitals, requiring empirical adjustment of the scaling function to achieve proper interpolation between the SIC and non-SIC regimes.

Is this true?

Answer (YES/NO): NO